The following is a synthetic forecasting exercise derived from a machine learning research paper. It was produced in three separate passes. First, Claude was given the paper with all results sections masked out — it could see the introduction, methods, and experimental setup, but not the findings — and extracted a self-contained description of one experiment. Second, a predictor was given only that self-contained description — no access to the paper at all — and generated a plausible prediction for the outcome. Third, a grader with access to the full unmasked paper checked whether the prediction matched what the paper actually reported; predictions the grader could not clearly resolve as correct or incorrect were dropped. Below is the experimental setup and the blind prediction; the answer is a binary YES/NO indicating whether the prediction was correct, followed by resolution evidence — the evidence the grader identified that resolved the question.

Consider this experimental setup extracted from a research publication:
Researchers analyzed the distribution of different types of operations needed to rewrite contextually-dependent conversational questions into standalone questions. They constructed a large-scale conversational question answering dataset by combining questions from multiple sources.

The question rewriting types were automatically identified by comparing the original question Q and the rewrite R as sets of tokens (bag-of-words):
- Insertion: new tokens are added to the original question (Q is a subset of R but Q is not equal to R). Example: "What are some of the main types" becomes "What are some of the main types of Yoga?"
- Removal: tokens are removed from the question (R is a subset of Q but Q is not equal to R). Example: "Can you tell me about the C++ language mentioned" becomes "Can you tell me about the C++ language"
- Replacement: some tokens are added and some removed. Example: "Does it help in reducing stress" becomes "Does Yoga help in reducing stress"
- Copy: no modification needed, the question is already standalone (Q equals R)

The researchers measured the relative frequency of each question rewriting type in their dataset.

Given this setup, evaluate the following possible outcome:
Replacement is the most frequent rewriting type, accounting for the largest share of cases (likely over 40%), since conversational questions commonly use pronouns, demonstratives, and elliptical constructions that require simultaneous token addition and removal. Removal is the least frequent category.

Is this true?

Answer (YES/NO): YES